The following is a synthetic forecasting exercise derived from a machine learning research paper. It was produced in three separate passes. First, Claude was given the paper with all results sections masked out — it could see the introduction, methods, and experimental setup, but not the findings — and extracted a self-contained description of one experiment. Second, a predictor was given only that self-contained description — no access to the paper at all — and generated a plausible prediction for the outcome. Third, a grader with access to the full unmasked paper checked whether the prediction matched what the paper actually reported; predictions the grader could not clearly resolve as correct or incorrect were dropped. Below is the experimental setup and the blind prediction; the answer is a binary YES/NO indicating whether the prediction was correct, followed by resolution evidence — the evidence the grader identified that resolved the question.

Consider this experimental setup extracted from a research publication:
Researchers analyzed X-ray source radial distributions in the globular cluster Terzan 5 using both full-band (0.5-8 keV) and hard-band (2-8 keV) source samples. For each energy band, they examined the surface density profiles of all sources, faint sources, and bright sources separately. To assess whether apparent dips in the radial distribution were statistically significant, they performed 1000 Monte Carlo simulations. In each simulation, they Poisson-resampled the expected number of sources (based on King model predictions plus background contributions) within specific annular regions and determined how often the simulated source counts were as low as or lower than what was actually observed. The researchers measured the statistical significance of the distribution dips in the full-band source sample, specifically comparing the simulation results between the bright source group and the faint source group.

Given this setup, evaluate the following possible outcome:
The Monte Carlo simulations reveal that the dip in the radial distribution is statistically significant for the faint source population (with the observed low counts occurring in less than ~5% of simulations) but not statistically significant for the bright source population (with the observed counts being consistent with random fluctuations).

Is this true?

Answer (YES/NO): NO